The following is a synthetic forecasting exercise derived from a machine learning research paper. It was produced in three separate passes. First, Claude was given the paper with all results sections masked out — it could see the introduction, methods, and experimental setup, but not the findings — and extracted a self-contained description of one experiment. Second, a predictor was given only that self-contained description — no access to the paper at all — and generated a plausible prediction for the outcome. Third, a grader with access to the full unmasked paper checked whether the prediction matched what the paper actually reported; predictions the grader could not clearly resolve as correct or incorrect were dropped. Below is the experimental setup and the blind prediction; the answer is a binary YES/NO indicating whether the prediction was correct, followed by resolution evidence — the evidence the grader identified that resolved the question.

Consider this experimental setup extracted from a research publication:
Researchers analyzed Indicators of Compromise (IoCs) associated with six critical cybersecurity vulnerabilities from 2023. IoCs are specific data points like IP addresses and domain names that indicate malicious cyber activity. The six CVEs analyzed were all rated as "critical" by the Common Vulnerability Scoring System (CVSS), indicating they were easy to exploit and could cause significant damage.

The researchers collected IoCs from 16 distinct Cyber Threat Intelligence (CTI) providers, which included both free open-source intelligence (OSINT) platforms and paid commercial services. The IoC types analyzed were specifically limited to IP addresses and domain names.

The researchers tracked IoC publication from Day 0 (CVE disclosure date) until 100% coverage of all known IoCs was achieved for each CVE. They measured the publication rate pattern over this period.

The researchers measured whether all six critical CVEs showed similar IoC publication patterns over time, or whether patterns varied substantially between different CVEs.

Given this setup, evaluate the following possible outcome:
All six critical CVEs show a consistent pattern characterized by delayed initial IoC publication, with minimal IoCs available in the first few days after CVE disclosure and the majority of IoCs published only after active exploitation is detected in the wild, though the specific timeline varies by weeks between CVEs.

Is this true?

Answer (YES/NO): NO